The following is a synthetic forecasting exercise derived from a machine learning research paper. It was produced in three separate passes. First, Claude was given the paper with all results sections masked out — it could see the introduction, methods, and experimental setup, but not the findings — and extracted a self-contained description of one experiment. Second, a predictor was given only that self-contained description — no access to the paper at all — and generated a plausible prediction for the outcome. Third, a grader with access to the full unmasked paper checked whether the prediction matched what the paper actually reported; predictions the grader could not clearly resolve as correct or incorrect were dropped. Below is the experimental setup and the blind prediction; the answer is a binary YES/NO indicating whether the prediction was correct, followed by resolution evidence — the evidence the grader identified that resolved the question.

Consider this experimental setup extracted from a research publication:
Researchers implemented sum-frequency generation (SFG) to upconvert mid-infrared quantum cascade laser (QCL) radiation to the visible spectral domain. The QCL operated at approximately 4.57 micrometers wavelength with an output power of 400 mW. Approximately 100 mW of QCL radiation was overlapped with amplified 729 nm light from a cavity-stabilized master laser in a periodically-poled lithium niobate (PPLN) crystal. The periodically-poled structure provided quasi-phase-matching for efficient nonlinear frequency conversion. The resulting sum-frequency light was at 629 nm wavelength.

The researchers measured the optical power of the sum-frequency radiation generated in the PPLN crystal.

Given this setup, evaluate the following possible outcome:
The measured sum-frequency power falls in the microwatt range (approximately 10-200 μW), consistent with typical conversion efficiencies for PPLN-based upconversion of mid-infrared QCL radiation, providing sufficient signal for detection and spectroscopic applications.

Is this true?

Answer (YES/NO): YES